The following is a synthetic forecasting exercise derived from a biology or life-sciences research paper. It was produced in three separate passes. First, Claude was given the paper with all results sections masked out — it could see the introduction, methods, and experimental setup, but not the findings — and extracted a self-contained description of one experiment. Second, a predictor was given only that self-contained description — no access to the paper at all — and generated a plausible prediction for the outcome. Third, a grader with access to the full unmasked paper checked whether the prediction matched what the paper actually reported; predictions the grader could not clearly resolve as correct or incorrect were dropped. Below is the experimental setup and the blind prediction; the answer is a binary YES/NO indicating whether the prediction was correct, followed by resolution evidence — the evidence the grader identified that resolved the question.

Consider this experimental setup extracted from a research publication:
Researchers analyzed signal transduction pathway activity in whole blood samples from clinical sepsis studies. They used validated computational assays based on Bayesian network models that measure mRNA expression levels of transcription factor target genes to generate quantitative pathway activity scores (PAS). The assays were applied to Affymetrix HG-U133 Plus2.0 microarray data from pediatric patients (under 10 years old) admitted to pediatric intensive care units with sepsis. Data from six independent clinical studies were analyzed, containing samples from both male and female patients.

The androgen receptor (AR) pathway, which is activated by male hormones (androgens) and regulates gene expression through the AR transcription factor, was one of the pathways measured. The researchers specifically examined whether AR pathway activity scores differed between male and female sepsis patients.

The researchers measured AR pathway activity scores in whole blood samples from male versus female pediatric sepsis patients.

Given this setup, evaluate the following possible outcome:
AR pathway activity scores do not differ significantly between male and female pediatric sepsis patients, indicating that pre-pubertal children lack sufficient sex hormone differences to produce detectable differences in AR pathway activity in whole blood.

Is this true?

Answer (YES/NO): YES